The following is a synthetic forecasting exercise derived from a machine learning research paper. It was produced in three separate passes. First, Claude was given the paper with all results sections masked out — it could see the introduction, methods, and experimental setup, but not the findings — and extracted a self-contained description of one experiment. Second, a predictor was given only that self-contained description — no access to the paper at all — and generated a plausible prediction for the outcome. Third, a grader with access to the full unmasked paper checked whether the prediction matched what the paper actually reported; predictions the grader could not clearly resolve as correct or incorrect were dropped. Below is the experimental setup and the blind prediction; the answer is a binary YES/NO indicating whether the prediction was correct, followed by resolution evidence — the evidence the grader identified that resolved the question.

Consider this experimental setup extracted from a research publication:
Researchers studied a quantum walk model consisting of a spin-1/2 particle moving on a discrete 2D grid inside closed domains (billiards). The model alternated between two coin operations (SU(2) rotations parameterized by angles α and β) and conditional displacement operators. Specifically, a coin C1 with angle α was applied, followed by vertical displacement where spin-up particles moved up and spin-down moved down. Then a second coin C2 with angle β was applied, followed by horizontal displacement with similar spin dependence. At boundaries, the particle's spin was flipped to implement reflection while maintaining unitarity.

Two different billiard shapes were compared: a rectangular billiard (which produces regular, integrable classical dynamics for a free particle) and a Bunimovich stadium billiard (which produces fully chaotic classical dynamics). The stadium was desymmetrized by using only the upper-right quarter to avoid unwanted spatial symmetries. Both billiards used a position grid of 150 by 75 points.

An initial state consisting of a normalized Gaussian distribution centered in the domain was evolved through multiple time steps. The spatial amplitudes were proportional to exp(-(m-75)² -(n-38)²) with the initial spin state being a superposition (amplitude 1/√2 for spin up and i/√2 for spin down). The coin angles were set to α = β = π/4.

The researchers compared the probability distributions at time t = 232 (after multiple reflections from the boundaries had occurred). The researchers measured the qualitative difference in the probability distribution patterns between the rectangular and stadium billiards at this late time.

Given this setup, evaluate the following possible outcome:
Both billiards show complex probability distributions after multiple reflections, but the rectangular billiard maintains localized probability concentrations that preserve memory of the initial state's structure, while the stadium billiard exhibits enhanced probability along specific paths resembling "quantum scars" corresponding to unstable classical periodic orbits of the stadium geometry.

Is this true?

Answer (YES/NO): NO